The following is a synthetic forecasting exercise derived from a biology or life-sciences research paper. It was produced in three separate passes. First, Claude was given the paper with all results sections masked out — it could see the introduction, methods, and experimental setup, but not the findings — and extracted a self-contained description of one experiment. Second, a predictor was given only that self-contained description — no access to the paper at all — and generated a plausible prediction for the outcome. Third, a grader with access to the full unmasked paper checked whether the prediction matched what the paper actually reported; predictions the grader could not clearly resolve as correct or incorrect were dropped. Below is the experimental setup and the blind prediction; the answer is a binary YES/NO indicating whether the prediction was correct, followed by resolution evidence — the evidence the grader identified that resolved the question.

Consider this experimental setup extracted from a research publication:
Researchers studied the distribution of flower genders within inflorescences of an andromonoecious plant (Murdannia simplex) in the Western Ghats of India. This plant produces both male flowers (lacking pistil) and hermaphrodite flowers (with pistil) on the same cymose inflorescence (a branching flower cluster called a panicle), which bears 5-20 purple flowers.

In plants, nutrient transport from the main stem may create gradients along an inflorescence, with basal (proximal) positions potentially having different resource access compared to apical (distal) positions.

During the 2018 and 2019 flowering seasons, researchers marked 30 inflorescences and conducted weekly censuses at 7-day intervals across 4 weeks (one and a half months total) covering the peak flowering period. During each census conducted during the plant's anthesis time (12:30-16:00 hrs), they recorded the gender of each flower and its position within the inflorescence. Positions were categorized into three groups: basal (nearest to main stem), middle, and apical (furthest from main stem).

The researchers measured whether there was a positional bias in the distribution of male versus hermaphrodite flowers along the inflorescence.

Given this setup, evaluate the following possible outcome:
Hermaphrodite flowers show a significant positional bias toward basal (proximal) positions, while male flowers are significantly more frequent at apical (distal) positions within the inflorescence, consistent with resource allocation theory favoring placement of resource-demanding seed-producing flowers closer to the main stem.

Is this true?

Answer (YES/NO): NO